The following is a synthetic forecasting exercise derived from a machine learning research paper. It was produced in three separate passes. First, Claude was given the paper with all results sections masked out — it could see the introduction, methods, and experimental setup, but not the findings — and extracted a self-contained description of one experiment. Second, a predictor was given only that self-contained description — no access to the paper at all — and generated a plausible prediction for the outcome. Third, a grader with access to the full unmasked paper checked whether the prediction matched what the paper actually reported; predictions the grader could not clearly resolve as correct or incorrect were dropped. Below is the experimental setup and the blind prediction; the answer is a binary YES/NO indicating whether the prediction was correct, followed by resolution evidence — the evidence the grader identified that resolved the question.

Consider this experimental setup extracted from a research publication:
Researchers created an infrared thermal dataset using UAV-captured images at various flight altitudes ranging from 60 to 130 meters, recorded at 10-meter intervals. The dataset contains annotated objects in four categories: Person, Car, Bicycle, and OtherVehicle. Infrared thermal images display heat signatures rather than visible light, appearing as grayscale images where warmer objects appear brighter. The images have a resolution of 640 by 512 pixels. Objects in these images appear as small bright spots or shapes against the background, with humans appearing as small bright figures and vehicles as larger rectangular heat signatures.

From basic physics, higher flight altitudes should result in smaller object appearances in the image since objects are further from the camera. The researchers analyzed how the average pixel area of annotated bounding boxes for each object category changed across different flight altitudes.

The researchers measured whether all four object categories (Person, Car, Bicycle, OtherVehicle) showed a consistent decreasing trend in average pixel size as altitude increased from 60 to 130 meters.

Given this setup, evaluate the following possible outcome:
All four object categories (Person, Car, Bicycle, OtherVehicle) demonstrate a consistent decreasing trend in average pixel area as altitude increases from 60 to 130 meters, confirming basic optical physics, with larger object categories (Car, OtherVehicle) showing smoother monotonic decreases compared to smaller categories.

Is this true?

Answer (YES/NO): NO